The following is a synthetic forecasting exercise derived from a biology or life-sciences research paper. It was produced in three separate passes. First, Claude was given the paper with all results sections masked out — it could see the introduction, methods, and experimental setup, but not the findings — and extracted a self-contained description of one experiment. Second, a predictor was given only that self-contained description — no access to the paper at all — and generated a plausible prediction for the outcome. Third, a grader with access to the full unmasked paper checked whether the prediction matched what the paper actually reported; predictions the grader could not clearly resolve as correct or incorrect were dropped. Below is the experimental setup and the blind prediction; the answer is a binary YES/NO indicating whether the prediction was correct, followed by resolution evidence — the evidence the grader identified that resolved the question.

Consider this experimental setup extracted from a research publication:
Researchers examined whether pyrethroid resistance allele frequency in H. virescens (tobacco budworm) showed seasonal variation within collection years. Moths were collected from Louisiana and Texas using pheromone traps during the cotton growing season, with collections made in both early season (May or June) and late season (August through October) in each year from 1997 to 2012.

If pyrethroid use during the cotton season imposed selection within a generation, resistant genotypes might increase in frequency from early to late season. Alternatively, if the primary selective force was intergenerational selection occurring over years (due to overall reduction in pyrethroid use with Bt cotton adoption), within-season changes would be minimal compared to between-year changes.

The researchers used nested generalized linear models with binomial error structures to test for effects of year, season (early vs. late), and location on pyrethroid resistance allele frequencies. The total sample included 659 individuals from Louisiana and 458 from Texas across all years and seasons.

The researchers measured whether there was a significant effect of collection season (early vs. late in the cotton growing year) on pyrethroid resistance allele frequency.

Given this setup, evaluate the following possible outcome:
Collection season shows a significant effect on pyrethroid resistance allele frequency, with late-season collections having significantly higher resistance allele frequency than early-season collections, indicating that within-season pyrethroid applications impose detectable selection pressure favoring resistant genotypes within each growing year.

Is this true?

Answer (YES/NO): NO